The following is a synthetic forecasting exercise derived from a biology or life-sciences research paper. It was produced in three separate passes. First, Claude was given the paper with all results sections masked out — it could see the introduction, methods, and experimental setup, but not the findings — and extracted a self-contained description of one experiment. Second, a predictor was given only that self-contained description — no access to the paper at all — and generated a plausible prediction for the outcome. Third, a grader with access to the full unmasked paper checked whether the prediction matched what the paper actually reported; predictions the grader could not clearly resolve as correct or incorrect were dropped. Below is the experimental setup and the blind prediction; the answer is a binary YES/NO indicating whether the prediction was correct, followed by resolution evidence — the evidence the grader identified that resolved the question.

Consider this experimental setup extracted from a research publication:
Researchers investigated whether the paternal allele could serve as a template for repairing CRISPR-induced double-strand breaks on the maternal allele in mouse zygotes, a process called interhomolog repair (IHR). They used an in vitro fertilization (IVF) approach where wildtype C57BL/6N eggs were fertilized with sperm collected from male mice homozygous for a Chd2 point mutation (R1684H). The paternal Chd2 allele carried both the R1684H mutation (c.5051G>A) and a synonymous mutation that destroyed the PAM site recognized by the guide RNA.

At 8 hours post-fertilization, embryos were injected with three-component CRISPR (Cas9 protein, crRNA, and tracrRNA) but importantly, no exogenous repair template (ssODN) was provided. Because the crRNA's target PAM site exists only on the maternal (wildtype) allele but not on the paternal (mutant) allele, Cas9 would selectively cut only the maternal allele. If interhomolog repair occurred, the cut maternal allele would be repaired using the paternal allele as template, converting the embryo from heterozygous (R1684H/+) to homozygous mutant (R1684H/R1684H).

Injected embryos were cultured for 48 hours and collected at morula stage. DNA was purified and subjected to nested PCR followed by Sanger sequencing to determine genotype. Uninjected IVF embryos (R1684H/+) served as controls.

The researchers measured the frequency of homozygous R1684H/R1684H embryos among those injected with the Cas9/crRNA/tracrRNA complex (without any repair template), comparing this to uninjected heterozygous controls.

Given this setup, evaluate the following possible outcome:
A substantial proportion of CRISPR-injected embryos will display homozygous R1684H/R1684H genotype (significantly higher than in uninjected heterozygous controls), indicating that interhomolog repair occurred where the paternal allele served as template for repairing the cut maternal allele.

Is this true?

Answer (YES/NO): YES